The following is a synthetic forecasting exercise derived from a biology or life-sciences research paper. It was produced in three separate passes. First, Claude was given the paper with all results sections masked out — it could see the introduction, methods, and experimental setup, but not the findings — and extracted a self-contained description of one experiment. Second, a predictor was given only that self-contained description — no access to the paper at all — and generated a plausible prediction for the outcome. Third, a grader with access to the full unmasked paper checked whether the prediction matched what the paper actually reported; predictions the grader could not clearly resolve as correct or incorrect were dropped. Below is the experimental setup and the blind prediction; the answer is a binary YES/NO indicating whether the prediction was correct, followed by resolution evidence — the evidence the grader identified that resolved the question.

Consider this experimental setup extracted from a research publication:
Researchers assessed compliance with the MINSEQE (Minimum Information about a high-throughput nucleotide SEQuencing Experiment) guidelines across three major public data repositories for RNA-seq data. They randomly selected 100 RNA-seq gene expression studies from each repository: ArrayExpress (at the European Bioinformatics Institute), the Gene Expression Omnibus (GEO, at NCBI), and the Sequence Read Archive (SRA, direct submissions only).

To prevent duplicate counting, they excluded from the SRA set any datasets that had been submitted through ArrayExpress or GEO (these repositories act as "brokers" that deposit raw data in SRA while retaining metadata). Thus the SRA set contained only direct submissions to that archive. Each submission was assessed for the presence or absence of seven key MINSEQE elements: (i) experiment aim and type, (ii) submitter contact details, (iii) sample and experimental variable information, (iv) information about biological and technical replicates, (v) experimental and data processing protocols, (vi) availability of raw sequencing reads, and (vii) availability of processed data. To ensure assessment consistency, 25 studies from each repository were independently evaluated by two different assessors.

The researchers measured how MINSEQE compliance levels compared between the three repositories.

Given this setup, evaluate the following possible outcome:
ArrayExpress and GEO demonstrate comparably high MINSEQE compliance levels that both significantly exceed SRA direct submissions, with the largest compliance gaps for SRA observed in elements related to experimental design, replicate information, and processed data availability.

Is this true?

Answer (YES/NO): NO